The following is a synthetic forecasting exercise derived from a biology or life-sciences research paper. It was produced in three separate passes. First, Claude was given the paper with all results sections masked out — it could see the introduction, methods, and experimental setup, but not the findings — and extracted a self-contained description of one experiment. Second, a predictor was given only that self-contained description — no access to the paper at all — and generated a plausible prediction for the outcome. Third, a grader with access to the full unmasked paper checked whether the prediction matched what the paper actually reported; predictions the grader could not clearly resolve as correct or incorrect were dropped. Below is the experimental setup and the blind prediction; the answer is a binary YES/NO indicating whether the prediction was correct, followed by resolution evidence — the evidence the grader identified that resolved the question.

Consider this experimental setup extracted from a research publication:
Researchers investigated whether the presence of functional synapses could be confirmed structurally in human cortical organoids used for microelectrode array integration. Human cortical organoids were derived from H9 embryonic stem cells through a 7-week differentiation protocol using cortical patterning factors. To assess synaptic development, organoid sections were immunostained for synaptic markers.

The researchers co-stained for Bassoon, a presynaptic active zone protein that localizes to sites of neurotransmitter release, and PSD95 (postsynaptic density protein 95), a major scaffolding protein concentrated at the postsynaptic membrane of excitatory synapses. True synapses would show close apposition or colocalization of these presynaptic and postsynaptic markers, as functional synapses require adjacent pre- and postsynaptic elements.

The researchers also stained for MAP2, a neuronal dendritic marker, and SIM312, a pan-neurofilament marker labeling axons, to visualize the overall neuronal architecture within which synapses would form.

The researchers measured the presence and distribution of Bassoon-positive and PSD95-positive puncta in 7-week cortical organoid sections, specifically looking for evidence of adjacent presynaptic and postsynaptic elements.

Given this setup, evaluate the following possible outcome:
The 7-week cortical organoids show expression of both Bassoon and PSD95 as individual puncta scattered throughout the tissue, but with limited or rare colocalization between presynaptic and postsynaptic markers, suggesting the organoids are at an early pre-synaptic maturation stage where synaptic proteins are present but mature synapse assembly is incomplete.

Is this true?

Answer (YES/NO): NO